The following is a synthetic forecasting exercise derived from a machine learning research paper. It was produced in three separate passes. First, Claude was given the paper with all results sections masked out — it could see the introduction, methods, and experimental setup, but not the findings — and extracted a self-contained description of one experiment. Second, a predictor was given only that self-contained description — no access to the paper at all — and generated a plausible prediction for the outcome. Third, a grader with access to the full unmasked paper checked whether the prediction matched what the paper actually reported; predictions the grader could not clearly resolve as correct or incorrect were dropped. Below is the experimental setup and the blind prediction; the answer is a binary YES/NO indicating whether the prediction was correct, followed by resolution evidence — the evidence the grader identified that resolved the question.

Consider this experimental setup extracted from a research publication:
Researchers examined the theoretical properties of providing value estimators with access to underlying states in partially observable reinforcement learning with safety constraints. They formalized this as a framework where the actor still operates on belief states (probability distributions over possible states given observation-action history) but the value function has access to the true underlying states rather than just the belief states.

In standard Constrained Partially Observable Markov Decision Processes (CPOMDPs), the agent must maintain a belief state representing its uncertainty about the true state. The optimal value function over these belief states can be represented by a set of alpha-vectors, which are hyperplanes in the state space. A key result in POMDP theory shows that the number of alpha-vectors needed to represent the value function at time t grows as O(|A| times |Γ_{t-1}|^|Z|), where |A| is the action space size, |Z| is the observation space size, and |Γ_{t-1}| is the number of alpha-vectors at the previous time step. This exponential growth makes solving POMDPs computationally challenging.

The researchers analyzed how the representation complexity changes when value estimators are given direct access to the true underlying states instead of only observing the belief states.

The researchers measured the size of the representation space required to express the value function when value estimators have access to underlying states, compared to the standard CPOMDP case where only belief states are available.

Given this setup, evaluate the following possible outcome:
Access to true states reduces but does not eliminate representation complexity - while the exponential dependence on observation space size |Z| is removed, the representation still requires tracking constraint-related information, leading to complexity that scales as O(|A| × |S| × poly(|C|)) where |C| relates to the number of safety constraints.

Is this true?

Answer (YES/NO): NO